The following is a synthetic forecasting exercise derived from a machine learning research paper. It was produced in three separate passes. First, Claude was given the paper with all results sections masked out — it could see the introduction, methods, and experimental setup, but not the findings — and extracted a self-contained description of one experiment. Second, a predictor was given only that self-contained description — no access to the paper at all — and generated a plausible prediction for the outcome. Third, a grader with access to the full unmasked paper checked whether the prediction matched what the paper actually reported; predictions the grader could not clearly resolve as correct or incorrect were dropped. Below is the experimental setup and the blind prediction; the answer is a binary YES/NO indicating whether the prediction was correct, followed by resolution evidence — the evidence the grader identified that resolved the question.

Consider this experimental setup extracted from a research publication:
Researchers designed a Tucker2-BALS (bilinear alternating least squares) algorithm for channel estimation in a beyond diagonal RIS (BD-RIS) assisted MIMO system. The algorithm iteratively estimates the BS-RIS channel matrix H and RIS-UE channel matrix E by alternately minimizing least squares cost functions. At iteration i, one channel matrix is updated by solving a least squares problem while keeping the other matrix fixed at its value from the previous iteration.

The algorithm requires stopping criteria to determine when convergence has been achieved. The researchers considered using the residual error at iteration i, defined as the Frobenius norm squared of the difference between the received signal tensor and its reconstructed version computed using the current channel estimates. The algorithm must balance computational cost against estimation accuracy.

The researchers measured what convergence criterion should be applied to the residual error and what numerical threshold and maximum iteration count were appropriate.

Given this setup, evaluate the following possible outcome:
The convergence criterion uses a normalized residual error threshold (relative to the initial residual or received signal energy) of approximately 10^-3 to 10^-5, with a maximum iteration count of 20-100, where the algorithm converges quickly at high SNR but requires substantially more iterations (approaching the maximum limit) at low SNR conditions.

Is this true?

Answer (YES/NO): NO